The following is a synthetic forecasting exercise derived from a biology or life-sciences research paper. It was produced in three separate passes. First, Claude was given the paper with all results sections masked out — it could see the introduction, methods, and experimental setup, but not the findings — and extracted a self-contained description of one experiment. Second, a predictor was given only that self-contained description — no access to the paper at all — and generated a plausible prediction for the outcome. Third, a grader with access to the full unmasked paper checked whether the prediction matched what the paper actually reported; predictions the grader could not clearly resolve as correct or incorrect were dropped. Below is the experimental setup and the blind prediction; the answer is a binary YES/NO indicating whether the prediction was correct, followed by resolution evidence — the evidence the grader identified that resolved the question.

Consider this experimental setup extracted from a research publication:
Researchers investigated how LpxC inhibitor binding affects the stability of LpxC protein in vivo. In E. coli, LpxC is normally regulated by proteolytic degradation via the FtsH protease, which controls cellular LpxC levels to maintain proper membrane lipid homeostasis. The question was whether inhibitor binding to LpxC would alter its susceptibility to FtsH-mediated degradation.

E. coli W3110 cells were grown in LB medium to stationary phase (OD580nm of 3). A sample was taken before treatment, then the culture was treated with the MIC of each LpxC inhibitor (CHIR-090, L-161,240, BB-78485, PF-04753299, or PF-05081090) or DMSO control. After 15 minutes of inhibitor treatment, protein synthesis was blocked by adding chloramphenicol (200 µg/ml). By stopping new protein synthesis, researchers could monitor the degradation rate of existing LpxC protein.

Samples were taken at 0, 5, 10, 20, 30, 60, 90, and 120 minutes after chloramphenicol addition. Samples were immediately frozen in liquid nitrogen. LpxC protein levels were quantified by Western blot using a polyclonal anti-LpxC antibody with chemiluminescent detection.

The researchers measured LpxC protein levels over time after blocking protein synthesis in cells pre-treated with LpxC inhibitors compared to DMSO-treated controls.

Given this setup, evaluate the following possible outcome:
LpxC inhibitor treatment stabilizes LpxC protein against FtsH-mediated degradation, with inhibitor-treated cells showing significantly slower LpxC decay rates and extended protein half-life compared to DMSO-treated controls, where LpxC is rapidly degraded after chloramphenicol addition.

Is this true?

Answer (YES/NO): YES